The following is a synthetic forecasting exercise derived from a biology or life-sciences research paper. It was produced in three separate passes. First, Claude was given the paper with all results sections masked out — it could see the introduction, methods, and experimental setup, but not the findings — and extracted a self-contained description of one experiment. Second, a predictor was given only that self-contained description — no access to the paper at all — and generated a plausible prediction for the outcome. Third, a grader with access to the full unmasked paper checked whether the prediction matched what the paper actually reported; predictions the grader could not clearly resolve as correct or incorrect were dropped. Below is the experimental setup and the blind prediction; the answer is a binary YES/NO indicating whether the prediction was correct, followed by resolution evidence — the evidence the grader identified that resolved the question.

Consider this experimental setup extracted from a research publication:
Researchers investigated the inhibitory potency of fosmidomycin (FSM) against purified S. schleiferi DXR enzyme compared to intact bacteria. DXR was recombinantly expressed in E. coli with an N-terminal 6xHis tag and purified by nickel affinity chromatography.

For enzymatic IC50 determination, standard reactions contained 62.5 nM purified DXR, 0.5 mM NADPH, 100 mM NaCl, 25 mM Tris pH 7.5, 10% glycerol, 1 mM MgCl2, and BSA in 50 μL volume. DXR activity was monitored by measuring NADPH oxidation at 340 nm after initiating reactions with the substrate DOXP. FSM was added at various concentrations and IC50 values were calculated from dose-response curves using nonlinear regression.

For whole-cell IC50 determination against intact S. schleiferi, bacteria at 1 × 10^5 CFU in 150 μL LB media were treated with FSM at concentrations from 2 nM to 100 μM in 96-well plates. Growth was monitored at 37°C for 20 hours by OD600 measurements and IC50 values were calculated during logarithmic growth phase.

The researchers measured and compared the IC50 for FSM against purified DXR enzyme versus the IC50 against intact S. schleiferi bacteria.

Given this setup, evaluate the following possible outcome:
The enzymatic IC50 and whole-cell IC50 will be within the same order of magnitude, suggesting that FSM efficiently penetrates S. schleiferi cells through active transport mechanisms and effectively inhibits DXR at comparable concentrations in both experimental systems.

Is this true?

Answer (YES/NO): YES